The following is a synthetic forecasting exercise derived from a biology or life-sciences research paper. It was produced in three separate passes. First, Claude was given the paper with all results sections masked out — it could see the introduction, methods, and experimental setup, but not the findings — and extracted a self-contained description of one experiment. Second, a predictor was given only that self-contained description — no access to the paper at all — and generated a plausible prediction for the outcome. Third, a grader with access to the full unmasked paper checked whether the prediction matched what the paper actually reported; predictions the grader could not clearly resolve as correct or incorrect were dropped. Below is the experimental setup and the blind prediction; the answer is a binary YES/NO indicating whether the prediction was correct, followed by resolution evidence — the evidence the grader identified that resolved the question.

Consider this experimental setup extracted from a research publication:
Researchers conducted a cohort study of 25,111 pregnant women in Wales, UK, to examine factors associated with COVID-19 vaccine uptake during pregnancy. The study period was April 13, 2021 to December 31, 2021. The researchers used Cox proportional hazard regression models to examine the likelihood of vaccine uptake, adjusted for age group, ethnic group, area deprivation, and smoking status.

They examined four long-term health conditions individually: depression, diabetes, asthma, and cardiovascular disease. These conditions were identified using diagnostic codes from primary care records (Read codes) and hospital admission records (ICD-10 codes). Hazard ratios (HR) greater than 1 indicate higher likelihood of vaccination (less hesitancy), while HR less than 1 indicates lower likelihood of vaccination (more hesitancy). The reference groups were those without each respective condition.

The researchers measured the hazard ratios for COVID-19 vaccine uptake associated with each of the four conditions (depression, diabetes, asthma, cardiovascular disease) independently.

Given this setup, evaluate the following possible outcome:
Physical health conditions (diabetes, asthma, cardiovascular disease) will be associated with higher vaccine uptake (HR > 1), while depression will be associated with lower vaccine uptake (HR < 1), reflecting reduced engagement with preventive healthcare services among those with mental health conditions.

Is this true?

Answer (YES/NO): NO